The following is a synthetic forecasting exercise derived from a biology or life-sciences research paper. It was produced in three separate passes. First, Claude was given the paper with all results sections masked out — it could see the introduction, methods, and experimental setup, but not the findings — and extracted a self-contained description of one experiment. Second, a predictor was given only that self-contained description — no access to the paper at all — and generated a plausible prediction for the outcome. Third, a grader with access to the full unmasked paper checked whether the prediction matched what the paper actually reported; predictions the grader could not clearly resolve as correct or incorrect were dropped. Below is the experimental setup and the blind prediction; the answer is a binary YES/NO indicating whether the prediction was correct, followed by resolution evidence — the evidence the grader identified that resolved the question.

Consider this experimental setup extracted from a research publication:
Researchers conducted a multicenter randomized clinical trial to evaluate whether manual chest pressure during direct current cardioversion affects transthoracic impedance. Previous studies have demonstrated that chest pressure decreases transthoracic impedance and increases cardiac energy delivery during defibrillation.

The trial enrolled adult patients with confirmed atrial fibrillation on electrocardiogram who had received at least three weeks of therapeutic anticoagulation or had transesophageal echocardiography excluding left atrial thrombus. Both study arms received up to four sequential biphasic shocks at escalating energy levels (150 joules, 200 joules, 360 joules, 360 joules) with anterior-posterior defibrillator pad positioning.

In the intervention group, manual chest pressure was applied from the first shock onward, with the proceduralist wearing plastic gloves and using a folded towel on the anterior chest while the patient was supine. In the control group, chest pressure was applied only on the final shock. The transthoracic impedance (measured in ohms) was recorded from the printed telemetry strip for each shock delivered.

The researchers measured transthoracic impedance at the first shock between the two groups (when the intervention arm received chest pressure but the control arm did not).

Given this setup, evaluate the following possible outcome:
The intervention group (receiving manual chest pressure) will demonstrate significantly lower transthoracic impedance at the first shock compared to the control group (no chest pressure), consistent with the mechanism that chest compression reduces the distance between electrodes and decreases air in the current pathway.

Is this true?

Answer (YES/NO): NO